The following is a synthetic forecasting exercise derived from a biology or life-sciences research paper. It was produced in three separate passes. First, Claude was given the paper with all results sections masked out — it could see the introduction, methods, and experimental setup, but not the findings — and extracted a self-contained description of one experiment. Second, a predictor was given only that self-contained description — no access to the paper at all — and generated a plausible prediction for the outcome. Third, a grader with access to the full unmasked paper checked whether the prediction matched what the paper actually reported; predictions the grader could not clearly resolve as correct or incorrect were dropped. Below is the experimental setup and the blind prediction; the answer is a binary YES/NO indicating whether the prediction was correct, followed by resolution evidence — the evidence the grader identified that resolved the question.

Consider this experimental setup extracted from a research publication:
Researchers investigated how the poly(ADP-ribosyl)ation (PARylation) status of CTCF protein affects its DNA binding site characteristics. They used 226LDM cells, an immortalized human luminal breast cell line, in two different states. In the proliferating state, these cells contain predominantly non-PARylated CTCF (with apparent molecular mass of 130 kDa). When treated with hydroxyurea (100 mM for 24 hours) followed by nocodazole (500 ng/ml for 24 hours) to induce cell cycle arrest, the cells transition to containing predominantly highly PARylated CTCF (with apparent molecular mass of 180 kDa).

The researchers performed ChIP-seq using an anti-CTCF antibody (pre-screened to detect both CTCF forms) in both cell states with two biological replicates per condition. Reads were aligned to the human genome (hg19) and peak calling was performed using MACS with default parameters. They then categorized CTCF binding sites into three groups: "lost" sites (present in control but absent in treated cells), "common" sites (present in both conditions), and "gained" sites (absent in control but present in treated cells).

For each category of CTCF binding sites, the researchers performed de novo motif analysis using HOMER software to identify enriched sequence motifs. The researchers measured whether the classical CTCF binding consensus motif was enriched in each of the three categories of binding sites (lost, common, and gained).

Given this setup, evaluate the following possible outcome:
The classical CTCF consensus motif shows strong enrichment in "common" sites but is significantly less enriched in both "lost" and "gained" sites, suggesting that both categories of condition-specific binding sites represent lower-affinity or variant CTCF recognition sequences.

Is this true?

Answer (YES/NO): NO